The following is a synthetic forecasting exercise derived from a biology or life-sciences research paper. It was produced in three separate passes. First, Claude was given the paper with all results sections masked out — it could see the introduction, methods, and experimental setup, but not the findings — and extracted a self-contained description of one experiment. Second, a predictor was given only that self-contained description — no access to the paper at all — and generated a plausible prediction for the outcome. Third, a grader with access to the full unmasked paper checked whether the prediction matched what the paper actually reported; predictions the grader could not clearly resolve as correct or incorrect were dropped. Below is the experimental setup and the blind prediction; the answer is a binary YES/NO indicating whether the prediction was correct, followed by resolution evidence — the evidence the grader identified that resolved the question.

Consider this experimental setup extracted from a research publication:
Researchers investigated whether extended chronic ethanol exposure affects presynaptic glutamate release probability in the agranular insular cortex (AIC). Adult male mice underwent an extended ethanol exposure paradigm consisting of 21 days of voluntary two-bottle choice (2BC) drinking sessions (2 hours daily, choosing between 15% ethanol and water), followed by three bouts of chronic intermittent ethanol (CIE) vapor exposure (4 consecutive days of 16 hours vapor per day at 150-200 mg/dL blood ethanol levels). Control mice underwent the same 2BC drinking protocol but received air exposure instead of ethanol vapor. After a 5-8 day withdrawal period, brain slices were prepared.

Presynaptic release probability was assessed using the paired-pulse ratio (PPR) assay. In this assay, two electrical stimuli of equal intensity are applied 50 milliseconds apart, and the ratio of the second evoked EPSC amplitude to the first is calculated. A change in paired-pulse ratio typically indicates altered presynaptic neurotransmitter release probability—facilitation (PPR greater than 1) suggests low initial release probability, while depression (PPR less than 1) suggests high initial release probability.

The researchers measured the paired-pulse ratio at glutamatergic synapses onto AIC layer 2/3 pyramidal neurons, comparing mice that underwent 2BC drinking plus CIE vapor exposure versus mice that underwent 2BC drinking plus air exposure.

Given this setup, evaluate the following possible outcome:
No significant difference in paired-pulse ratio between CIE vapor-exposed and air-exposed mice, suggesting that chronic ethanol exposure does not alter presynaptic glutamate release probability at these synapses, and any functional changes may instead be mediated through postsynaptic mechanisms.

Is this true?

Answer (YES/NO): YES